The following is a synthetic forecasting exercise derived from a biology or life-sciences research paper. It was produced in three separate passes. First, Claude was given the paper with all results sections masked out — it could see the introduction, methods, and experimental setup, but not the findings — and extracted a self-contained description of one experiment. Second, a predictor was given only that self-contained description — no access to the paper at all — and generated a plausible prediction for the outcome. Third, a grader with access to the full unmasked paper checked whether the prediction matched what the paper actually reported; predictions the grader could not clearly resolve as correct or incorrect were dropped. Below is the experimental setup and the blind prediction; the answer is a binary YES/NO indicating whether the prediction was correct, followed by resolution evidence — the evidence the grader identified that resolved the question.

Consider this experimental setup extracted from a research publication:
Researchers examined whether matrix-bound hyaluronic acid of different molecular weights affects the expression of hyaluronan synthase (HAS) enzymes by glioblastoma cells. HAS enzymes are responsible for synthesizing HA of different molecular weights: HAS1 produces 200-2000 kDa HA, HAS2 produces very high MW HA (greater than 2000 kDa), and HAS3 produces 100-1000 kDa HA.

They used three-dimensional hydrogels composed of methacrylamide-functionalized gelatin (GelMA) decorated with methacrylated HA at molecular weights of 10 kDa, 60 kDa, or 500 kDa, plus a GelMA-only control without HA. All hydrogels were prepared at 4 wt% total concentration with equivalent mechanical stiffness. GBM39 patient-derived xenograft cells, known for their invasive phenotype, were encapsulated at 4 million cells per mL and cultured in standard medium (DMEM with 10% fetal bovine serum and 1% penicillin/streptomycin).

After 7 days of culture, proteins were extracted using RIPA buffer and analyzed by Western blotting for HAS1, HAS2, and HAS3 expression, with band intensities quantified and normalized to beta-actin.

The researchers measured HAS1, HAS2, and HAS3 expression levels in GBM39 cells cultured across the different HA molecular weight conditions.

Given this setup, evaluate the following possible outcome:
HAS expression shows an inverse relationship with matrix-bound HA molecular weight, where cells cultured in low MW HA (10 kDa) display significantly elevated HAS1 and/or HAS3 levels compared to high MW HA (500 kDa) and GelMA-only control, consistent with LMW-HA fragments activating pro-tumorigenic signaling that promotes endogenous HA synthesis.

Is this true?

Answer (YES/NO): NO